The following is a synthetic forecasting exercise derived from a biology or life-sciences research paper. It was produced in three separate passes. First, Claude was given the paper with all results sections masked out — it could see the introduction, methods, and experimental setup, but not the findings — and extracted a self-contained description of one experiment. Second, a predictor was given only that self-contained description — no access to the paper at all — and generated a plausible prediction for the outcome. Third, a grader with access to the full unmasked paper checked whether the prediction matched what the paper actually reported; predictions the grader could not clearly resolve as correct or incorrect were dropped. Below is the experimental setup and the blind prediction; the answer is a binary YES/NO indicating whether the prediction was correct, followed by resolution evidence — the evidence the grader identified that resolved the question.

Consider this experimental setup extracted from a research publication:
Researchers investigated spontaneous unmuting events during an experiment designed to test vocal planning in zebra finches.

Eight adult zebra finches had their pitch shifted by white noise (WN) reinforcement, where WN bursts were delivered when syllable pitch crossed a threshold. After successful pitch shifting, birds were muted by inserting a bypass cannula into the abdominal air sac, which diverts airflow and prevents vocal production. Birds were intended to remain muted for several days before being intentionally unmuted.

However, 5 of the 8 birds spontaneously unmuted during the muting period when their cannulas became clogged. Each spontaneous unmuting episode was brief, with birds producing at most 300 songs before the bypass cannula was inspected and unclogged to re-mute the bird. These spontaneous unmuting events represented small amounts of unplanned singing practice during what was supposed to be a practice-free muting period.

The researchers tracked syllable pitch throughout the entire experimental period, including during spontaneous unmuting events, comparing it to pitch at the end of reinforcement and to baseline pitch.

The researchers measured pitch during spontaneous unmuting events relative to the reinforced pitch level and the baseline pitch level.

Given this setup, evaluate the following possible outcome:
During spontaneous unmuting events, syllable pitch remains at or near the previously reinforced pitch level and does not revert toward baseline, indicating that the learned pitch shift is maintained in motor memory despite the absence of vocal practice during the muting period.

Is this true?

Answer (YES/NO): NO